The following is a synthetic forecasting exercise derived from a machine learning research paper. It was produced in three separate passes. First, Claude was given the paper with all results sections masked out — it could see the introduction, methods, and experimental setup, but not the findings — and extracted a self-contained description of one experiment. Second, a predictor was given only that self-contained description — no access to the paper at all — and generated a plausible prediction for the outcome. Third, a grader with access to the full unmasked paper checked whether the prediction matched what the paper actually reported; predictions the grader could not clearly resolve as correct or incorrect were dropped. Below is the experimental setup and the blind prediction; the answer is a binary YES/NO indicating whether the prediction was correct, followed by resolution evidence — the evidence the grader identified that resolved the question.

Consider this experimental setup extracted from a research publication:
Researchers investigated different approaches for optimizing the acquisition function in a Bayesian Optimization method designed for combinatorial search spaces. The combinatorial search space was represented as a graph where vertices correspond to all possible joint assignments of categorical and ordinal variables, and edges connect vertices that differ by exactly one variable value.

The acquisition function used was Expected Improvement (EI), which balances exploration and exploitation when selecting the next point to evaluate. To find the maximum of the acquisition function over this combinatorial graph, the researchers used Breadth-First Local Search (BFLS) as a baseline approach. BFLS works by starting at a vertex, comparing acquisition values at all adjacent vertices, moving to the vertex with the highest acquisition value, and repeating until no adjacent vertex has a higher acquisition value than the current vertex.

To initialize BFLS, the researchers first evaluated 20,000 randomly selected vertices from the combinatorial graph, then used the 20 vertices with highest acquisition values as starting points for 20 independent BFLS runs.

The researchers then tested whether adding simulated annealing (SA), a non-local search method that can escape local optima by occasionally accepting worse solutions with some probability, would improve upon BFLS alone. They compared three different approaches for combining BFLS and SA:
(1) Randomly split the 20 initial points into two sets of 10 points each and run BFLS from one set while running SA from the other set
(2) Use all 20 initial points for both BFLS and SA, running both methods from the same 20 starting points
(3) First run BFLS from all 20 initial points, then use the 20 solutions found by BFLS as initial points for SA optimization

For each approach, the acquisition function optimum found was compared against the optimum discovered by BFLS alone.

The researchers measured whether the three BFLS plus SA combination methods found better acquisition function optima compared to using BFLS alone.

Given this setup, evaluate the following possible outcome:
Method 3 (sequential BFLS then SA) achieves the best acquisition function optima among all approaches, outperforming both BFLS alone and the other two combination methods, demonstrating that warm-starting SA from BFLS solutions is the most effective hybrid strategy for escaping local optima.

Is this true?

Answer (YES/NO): NO